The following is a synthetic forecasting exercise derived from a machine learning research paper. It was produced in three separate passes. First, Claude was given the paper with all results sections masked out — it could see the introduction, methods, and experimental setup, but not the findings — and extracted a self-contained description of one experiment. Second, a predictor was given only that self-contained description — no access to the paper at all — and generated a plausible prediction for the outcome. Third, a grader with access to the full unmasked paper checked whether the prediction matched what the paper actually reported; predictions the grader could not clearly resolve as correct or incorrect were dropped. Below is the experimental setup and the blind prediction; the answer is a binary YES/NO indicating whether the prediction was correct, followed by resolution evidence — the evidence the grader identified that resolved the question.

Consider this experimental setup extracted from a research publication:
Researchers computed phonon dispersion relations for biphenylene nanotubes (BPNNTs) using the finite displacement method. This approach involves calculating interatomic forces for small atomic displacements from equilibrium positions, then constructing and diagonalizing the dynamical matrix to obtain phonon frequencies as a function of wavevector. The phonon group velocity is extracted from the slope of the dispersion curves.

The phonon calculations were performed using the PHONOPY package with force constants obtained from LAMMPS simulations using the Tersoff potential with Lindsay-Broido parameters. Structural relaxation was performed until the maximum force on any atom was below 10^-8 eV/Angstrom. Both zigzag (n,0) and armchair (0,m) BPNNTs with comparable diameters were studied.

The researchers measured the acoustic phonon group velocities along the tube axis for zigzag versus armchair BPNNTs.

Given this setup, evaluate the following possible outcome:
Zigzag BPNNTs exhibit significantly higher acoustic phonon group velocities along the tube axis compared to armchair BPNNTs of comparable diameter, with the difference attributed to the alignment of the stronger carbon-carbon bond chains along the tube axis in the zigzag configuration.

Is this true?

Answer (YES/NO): NO